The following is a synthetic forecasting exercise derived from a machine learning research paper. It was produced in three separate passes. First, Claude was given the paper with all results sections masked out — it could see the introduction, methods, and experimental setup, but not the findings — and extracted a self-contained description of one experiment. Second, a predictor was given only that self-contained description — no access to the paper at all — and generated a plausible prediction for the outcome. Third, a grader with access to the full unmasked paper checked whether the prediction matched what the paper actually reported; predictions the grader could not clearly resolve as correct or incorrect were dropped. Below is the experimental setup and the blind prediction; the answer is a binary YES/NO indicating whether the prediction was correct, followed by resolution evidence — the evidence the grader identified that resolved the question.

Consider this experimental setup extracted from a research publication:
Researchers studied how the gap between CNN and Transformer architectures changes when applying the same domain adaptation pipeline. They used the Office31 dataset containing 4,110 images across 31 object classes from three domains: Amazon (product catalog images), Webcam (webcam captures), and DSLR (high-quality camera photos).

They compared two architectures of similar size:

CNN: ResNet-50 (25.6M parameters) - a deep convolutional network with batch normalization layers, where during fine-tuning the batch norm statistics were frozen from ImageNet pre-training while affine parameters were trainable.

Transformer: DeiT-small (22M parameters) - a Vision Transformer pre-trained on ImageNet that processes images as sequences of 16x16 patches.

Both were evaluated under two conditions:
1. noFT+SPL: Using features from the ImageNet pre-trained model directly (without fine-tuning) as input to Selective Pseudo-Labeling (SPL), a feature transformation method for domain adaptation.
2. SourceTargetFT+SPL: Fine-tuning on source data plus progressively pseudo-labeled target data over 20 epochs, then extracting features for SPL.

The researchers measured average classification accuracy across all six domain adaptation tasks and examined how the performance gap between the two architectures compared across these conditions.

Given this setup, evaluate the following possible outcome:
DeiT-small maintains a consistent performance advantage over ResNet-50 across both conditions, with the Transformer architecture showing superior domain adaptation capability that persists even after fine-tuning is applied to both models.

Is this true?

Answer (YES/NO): YES